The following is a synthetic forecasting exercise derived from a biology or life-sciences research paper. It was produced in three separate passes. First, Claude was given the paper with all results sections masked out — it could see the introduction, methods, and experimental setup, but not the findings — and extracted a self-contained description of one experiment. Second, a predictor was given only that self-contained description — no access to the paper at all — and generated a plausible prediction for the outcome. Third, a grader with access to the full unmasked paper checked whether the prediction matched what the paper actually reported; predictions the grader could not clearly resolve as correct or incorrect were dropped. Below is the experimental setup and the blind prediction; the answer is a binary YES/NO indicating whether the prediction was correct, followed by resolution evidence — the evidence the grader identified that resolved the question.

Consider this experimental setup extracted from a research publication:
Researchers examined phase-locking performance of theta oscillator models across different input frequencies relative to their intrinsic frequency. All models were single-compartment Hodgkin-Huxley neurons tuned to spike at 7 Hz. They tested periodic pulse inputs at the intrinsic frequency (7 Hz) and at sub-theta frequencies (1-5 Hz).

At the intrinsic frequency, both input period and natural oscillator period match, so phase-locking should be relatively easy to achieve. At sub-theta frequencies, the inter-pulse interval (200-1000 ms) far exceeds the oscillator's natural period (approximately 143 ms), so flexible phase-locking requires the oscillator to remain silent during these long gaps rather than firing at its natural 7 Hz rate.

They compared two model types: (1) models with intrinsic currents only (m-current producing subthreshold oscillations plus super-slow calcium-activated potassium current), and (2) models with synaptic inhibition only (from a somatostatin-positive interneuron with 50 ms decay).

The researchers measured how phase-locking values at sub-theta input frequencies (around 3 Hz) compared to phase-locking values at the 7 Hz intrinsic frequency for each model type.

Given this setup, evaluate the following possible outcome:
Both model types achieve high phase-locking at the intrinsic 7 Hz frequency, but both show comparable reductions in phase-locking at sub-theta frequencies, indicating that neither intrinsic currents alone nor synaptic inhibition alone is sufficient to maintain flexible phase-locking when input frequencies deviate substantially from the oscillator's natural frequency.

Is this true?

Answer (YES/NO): NO